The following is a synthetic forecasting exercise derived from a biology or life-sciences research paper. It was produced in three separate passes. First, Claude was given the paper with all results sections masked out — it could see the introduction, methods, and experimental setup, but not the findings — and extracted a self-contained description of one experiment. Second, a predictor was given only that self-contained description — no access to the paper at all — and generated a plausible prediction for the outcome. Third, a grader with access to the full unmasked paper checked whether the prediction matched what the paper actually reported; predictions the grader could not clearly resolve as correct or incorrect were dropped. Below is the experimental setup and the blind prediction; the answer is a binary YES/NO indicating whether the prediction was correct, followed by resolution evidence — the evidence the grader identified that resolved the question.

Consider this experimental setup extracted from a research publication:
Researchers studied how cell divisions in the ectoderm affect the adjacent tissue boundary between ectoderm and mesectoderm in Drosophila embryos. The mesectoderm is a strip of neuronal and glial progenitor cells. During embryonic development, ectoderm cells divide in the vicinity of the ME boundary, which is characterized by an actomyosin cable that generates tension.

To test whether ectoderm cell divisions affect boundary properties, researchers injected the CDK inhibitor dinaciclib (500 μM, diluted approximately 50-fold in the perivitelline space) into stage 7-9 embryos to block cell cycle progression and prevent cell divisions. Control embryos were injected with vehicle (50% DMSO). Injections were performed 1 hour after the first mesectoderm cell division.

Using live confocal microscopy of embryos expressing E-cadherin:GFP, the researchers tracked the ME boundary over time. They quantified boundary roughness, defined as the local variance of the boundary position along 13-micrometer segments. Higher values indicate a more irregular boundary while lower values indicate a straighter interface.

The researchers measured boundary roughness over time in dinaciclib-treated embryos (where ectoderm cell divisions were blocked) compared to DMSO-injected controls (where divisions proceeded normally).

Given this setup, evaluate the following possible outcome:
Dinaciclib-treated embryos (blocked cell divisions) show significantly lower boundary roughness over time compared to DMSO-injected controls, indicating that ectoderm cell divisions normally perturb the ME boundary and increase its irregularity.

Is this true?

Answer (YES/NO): NO